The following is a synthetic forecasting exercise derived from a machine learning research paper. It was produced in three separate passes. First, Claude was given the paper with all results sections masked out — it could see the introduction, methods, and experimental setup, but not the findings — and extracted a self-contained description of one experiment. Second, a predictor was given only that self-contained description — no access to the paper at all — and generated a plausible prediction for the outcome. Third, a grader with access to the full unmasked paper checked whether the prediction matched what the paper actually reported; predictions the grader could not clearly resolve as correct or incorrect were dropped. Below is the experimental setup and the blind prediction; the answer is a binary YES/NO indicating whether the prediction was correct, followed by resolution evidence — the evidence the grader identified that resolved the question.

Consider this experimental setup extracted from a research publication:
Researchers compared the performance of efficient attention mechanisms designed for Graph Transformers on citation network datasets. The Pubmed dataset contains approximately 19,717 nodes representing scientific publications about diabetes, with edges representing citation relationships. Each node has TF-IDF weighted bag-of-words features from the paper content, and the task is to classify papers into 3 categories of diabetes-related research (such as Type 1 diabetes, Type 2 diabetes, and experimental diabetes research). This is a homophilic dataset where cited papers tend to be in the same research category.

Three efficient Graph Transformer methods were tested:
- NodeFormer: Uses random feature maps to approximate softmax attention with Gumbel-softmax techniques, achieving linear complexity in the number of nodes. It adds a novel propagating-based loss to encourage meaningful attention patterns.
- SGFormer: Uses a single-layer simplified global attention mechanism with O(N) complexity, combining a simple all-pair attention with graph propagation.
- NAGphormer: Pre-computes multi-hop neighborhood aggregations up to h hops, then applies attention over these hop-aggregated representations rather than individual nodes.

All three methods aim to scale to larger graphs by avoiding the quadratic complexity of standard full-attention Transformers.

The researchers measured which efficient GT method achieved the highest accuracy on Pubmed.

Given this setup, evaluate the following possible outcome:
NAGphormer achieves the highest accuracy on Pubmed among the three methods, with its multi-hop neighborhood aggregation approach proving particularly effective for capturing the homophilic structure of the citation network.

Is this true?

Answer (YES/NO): YES